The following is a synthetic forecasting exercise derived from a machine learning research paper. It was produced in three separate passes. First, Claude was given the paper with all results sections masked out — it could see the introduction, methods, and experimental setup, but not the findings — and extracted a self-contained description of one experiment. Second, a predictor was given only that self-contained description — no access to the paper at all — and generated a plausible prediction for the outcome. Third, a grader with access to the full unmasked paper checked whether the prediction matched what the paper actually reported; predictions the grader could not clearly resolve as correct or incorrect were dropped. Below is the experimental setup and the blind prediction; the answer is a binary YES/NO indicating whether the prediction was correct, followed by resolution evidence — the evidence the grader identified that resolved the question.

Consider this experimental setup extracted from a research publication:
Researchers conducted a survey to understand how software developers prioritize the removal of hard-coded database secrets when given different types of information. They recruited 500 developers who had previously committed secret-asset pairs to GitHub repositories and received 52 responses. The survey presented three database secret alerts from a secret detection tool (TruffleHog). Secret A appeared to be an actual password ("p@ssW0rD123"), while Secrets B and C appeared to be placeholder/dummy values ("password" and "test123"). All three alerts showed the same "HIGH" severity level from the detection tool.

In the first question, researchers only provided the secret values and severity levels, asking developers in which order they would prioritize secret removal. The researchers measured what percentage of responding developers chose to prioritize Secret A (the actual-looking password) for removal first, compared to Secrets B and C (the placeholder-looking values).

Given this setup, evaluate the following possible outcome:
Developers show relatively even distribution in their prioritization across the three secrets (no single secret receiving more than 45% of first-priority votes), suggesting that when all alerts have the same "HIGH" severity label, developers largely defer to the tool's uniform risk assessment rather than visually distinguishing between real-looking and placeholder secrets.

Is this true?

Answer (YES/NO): NO